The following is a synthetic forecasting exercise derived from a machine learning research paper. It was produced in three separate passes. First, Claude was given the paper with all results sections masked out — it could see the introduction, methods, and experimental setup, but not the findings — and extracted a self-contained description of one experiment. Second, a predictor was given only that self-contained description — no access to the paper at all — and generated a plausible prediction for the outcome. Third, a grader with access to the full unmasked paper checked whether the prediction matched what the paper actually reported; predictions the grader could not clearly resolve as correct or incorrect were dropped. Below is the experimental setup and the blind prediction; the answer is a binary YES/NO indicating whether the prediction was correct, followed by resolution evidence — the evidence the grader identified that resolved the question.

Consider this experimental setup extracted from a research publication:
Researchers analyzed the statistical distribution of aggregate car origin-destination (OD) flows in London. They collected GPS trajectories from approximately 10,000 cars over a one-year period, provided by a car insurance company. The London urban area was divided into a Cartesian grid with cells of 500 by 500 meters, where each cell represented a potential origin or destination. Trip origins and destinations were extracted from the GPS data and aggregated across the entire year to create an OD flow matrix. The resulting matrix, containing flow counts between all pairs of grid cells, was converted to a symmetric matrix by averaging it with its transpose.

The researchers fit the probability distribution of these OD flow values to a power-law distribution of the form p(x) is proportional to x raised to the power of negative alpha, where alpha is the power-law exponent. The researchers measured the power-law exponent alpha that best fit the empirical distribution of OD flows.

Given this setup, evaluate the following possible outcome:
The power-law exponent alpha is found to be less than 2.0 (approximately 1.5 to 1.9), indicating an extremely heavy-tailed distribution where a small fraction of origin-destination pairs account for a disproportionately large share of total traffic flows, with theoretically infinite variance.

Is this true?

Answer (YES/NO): NO